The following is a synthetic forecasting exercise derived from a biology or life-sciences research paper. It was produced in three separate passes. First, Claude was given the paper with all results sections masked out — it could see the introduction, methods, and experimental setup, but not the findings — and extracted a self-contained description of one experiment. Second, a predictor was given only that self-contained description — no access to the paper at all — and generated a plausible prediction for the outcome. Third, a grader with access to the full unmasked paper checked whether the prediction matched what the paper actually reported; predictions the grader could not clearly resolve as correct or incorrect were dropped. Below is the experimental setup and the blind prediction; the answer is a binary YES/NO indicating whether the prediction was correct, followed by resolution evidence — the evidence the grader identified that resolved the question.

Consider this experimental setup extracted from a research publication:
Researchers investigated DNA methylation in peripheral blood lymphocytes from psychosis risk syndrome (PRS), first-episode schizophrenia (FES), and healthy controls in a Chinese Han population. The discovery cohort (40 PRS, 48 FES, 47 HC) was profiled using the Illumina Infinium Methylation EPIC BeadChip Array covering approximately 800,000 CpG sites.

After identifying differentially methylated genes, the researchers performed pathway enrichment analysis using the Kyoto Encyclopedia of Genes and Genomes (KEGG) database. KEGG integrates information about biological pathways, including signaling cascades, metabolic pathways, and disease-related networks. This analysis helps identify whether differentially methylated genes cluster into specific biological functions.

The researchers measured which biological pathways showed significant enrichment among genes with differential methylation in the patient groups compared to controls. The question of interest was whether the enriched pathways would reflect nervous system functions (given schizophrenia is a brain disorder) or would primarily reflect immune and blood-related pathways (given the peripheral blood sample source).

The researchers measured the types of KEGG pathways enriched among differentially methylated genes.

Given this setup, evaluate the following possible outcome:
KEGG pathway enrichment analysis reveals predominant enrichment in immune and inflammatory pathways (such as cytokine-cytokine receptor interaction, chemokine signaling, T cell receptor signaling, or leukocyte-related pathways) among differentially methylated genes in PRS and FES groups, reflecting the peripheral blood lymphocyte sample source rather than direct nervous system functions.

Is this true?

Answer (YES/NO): NO